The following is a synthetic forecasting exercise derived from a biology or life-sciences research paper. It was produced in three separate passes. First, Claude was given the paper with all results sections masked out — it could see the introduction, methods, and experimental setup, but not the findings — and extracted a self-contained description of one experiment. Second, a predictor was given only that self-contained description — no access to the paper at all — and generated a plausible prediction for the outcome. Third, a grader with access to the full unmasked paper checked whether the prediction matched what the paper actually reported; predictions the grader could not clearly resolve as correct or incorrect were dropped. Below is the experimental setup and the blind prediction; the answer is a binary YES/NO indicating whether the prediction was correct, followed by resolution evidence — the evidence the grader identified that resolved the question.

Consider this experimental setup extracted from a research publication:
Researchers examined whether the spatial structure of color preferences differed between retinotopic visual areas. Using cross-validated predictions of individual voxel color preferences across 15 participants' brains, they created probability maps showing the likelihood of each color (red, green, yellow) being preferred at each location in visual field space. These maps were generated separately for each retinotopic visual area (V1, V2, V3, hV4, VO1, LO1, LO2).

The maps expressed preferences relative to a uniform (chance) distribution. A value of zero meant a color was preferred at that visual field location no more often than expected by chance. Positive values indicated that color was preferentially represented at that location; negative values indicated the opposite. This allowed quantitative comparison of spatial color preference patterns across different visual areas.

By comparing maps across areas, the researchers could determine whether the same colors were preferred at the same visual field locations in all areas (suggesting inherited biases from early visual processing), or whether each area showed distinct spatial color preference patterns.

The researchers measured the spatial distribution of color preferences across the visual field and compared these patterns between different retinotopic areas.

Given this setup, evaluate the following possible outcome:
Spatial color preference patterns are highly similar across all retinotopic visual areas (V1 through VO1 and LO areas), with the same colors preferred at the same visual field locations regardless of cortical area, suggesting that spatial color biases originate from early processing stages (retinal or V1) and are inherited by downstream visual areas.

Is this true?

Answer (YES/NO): NO